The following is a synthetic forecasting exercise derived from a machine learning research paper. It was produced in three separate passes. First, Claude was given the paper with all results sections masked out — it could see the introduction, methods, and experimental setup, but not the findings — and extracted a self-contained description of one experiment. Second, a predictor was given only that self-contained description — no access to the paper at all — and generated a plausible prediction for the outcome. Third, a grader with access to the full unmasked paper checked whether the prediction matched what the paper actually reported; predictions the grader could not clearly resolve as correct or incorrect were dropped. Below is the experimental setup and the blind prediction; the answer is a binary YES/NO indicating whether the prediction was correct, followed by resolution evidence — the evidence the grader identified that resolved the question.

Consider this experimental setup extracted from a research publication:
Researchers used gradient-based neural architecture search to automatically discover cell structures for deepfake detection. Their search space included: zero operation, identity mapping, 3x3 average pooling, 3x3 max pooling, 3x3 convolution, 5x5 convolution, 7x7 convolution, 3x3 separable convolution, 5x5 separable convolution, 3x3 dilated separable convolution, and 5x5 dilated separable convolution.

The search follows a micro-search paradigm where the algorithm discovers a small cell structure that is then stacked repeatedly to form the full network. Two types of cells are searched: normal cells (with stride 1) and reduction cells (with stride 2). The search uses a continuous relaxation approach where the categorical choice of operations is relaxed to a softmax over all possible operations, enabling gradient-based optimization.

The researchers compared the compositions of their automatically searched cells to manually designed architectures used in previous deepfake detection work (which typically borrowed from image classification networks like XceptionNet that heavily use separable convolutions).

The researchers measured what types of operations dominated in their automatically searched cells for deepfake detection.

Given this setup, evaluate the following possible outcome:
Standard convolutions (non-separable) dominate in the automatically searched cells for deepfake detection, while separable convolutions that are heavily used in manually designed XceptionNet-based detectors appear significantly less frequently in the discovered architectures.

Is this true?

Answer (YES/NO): NO